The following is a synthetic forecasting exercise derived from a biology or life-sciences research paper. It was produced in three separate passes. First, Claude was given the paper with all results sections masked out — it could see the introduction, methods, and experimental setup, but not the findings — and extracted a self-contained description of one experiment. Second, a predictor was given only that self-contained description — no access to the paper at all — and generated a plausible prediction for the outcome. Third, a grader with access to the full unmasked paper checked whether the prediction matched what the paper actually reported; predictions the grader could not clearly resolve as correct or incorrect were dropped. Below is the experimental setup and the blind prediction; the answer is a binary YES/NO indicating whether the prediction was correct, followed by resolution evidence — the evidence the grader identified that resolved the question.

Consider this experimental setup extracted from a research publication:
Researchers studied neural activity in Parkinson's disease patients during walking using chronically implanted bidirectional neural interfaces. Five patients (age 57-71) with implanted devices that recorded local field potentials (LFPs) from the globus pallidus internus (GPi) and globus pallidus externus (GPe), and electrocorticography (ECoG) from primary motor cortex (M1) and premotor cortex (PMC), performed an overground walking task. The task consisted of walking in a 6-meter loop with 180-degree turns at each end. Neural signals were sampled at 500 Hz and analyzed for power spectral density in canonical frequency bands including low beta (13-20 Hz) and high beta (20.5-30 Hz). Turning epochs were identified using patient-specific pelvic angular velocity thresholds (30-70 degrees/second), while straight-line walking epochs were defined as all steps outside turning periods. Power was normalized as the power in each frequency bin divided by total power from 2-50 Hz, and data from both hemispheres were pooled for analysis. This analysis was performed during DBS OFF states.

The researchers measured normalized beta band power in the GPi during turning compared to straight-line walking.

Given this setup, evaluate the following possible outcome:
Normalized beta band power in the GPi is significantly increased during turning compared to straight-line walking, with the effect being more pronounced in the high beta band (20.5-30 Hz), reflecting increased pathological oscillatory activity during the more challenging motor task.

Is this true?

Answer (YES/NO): NO